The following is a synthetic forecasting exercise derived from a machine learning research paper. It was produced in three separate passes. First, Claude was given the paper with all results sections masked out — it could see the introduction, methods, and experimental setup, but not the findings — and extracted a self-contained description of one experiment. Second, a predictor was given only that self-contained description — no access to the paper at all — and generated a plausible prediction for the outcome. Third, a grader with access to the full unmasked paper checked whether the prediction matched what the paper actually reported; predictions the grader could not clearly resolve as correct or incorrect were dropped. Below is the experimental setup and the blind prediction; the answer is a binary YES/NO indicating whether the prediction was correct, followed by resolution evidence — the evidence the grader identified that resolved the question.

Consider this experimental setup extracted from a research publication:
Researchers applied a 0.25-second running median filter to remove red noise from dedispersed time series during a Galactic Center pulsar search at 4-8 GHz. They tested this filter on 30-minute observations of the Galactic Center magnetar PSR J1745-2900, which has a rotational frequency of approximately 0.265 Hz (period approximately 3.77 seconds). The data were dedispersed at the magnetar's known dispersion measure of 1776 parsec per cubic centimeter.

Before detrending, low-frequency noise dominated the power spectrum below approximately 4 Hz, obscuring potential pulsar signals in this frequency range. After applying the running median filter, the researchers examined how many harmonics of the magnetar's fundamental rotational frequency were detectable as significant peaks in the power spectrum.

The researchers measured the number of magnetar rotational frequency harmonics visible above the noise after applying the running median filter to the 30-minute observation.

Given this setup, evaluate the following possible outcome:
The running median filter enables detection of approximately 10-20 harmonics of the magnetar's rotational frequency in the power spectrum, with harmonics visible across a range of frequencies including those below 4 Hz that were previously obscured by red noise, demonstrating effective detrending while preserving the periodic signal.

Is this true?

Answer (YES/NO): NO